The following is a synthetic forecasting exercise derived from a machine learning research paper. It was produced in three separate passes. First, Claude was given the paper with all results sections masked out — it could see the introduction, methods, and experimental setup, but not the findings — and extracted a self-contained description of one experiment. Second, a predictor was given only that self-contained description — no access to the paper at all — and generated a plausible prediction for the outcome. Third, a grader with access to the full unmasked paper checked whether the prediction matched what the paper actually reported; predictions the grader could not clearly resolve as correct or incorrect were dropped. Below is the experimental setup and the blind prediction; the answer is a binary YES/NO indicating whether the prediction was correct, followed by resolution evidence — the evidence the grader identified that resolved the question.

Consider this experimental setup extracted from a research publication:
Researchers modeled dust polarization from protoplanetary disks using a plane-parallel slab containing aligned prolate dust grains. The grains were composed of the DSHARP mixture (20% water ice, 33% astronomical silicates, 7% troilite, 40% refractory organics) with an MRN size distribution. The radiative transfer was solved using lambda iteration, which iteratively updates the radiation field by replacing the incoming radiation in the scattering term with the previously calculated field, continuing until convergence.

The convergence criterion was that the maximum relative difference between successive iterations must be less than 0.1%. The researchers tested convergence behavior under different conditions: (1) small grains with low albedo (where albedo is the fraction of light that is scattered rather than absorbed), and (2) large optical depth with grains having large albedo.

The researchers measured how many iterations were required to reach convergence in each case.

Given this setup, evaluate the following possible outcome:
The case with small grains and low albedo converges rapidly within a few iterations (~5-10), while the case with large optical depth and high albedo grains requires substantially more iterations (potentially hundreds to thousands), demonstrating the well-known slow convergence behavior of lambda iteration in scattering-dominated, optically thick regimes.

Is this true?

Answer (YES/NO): YES